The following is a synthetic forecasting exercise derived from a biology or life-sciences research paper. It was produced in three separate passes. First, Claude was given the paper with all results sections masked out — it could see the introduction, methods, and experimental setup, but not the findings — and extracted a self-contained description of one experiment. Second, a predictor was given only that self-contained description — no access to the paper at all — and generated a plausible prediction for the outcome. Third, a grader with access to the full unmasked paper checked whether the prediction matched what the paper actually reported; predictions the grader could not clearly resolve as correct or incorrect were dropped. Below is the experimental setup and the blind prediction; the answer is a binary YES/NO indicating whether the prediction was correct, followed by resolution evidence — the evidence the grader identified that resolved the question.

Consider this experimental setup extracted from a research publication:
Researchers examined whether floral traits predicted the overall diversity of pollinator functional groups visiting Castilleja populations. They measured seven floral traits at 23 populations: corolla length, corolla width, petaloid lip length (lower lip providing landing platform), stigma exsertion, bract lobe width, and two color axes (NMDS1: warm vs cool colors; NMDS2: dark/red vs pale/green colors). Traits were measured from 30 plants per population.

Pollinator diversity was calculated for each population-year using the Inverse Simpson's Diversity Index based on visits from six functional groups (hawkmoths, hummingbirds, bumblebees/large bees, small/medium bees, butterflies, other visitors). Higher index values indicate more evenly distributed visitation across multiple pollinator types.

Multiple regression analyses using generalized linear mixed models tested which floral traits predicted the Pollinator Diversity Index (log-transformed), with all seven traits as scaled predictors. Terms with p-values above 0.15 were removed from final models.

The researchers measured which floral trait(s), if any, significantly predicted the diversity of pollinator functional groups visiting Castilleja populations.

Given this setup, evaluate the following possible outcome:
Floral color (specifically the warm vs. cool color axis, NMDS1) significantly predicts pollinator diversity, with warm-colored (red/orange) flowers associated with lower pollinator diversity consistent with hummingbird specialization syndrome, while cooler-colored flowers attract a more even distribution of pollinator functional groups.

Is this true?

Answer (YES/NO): YES